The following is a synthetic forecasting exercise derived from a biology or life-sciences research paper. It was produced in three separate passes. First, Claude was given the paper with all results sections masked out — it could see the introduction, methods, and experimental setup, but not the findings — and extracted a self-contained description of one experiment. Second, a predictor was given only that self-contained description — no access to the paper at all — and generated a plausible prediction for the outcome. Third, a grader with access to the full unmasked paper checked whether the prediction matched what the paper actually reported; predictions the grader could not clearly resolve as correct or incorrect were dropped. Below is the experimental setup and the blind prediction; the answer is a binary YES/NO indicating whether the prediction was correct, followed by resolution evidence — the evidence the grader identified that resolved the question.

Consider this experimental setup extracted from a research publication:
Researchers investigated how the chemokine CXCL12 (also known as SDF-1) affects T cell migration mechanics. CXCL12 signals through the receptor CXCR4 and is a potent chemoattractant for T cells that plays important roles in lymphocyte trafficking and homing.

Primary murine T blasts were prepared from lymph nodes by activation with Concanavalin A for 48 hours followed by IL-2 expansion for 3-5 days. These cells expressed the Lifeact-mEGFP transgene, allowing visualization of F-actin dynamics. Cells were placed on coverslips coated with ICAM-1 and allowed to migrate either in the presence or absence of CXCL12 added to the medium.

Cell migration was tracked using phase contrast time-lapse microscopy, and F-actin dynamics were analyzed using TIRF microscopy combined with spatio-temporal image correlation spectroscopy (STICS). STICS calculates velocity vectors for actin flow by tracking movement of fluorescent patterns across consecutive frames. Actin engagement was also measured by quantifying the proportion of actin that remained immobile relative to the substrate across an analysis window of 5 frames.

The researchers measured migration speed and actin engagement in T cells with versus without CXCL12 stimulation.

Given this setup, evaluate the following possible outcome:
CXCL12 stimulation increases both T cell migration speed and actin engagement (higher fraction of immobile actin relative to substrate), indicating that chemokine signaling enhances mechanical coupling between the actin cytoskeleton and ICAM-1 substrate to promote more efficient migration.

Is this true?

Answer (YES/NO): NO